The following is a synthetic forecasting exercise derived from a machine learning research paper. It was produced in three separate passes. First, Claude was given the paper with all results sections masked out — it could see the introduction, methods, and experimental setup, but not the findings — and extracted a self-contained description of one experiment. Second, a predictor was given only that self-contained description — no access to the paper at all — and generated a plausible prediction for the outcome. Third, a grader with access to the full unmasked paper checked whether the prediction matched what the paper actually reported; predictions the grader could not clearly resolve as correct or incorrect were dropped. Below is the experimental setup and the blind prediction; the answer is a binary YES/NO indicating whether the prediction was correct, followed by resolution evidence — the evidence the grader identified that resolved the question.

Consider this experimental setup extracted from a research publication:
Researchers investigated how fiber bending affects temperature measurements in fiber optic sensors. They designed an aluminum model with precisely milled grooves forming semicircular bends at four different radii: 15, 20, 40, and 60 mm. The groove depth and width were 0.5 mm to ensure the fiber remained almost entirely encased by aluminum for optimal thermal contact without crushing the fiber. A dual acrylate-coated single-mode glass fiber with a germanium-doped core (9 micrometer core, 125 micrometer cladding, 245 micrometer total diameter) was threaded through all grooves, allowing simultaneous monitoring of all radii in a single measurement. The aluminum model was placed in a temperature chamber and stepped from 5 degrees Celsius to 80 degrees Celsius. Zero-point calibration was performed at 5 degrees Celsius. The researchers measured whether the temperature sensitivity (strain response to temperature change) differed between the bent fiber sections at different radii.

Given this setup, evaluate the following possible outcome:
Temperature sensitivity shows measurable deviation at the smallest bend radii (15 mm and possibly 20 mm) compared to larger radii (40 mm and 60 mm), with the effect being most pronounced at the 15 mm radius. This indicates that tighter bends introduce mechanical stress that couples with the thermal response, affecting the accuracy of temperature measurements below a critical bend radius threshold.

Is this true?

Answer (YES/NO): NO